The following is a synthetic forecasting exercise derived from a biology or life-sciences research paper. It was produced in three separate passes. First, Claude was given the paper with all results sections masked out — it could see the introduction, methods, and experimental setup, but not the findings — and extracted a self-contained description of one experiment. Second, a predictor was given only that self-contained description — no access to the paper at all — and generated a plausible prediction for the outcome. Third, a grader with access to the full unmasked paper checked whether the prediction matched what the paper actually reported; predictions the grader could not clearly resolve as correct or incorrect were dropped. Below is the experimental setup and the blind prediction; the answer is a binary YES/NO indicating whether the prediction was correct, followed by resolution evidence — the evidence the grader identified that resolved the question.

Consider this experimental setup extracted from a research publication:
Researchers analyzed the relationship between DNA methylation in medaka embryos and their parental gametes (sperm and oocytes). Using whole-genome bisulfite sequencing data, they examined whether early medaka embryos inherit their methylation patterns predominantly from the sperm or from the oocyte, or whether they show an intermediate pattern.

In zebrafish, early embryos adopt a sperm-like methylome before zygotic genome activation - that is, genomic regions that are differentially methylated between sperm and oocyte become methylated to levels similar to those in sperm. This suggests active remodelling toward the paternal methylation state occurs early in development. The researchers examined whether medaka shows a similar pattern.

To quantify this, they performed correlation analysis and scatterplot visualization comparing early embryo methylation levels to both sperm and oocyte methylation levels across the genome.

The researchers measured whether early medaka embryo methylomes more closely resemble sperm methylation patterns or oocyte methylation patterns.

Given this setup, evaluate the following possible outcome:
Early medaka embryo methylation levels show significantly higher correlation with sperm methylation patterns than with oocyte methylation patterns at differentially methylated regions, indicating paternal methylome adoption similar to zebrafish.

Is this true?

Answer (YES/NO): YES